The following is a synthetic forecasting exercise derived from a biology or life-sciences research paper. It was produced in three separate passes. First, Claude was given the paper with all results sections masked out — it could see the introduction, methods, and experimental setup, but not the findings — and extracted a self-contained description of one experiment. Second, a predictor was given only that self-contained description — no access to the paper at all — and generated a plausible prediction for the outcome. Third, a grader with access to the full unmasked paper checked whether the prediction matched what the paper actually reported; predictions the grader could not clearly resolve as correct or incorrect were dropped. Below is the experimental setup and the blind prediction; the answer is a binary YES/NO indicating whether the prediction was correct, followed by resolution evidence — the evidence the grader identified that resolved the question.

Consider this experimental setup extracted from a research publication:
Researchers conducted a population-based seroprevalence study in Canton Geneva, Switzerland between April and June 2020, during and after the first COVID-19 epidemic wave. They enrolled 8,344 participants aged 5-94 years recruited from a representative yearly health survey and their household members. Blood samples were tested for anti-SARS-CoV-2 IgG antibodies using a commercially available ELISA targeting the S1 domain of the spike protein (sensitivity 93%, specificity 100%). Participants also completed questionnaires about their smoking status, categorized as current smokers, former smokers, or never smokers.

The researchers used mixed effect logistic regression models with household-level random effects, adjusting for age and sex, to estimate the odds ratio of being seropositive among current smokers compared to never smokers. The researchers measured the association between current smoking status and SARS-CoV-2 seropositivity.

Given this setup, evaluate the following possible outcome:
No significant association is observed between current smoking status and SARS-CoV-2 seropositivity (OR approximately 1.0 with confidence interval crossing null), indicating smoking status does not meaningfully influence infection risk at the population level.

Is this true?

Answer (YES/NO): NO